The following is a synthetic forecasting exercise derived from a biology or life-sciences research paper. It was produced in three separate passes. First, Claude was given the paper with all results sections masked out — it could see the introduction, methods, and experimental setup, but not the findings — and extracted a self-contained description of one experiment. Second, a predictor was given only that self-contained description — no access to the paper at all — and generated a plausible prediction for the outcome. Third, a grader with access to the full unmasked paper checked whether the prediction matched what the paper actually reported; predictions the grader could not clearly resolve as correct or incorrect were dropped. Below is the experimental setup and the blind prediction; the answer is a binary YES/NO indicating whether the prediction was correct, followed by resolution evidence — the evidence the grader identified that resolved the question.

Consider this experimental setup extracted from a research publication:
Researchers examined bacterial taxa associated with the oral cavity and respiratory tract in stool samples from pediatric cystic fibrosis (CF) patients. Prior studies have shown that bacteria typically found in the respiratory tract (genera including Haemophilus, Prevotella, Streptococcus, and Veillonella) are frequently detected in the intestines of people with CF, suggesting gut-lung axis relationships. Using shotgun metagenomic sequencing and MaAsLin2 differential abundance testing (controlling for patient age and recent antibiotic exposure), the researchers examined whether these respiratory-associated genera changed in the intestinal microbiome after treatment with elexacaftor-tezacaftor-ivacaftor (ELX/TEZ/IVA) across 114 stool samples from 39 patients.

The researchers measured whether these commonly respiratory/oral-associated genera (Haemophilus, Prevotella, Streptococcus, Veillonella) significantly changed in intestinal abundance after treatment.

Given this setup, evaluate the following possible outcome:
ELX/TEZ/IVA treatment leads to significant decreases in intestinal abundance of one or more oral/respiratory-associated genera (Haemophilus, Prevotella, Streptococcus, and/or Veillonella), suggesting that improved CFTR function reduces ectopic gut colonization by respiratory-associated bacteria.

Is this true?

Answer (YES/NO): NO